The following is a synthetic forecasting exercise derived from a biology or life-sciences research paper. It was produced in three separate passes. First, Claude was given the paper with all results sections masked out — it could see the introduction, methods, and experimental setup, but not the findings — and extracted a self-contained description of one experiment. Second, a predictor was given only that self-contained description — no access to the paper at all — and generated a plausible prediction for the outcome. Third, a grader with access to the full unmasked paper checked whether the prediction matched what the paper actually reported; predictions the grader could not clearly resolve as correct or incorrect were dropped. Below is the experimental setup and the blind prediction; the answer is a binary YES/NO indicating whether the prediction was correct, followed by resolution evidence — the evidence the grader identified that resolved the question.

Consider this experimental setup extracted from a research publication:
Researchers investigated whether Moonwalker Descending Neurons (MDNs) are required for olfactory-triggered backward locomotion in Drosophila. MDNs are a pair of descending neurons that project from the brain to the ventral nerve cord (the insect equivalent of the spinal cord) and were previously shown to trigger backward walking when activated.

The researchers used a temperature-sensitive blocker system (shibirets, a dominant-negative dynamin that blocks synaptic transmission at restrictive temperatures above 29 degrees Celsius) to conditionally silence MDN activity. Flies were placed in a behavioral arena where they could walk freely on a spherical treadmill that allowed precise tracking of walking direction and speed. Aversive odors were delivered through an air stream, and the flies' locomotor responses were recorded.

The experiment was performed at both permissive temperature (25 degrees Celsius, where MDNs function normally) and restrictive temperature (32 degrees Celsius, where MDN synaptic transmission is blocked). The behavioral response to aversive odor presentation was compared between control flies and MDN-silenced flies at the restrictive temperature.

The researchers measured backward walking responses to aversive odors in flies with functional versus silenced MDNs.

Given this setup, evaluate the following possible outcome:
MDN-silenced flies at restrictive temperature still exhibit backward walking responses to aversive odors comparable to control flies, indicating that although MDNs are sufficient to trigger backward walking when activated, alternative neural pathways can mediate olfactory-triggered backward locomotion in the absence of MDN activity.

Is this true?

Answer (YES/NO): NO